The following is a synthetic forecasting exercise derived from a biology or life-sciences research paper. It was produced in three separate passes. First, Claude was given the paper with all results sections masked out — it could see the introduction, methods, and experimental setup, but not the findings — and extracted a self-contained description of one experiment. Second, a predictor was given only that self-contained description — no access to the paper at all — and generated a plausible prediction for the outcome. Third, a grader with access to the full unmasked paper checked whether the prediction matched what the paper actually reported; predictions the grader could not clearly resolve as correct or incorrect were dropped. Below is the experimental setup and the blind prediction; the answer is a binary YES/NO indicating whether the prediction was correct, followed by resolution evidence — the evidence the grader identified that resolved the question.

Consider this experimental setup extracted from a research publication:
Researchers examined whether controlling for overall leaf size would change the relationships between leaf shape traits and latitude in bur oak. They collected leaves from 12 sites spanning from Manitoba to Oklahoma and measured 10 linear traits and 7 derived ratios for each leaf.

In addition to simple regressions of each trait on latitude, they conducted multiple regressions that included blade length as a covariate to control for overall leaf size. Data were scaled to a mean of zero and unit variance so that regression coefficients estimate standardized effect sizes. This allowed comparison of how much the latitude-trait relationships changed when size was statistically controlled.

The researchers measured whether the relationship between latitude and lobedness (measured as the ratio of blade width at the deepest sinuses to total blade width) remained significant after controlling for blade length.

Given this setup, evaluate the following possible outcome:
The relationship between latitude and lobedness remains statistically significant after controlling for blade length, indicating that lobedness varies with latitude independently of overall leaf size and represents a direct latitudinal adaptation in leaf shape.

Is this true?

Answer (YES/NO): NO